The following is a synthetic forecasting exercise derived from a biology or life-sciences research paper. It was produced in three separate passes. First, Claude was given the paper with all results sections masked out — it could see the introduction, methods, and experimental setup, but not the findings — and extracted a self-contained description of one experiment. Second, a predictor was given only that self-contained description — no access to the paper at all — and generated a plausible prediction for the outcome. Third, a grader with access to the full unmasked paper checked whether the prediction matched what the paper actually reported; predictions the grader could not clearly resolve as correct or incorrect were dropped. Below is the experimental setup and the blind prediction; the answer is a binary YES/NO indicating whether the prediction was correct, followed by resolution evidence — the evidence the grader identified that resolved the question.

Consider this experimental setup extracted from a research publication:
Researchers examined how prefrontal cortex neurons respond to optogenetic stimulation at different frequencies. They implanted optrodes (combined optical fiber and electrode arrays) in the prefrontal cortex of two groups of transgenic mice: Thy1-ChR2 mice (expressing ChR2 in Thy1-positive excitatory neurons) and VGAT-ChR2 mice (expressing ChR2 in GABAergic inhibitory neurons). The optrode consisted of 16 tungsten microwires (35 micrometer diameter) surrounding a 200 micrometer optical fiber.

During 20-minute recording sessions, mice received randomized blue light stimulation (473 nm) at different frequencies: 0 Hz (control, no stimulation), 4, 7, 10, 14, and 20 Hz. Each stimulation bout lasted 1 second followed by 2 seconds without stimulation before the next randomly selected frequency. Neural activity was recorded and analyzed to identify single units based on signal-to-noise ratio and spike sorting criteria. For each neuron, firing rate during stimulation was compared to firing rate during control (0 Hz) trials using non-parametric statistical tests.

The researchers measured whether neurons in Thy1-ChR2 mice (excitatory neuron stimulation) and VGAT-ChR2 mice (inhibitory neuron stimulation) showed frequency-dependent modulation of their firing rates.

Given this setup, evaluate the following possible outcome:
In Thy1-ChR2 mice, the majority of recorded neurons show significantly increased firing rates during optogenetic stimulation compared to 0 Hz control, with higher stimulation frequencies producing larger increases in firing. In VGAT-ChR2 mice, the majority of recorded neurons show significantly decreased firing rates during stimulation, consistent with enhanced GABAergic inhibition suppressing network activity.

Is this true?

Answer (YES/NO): NO